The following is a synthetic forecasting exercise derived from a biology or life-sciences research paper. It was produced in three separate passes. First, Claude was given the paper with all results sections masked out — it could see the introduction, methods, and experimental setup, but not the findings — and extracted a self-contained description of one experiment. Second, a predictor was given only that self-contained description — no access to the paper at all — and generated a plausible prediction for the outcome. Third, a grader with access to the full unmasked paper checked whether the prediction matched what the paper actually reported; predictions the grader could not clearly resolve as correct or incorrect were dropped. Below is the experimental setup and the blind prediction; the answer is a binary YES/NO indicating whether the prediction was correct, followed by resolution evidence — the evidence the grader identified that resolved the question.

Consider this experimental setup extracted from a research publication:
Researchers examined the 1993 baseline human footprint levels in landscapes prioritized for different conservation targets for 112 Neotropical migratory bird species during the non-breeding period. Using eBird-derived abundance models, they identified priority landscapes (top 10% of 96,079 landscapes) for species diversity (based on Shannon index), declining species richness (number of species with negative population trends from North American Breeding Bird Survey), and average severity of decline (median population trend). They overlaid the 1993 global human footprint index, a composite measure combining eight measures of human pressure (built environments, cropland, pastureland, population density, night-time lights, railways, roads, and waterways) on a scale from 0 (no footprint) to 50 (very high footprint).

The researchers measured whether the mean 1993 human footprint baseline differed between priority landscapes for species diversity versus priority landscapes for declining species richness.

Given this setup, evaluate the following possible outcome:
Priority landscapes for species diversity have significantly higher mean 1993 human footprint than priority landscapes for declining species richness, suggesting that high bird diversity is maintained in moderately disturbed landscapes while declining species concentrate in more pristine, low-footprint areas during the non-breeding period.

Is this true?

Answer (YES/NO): NO